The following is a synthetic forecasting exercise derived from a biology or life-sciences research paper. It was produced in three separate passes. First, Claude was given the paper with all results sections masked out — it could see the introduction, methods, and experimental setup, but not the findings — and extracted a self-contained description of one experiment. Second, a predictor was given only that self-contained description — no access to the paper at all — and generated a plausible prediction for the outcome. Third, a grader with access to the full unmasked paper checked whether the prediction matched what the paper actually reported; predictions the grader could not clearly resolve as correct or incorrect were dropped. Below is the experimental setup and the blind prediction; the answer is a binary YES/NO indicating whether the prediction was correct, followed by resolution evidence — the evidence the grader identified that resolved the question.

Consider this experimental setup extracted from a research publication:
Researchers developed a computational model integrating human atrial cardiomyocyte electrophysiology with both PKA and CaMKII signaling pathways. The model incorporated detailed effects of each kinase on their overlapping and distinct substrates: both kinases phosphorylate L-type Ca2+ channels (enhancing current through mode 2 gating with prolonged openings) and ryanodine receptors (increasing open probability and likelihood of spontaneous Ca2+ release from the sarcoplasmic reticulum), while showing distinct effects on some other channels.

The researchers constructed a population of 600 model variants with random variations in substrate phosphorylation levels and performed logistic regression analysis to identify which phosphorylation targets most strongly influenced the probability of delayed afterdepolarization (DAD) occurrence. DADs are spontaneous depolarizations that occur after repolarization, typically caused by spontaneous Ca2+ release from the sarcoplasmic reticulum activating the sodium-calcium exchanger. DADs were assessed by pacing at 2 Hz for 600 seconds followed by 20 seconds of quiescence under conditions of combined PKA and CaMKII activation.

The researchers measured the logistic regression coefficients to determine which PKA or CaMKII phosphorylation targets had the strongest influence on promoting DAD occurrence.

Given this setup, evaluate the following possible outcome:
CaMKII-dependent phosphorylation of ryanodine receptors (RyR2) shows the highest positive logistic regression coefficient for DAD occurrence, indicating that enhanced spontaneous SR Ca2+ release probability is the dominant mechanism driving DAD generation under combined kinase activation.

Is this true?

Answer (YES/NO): NO